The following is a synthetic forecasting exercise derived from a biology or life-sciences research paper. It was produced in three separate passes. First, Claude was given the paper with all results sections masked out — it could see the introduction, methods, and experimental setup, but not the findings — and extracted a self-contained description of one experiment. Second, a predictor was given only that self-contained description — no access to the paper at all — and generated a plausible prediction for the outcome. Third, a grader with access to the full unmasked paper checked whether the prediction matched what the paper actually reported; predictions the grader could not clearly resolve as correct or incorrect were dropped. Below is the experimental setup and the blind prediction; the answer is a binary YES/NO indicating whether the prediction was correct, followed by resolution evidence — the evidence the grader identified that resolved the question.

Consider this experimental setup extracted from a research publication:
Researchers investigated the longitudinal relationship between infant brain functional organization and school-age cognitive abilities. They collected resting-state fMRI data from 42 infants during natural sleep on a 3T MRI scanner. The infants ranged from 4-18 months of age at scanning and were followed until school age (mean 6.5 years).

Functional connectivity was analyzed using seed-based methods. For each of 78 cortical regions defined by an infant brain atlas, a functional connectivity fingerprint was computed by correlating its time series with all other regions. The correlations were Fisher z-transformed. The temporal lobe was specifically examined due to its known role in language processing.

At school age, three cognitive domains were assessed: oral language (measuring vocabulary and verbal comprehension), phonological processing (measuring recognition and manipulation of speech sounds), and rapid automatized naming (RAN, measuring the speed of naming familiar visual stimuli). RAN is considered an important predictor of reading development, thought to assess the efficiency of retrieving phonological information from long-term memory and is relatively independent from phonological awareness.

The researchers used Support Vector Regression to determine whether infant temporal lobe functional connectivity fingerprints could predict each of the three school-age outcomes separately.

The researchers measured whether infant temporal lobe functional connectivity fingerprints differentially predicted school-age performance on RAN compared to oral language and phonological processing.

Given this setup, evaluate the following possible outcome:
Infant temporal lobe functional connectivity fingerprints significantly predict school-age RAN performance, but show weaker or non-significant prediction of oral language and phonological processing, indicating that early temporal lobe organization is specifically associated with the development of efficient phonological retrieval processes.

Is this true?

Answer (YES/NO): NO